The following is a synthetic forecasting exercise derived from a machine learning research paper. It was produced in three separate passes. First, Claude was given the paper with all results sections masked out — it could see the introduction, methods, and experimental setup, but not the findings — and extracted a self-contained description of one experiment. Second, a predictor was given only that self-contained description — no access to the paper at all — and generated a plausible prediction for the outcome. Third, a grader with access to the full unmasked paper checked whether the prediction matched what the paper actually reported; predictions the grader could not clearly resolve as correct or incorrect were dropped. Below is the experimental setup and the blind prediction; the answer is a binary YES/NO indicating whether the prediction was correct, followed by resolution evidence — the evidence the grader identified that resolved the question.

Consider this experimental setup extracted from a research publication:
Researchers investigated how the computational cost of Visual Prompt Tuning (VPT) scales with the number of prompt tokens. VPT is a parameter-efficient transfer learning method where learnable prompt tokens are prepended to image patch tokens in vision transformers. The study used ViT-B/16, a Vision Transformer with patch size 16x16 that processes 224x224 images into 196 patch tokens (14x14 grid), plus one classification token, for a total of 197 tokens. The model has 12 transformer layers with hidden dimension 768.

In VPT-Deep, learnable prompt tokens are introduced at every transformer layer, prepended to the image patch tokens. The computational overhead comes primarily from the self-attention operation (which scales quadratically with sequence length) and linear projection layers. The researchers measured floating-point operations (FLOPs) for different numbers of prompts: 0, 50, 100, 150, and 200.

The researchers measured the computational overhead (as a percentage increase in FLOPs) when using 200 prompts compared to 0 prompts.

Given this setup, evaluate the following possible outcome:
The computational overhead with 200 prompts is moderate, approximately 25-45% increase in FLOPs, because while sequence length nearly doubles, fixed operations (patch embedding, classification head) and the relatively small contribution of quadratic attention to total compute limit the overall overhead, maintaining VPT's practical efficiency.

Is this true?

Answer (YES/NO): NO